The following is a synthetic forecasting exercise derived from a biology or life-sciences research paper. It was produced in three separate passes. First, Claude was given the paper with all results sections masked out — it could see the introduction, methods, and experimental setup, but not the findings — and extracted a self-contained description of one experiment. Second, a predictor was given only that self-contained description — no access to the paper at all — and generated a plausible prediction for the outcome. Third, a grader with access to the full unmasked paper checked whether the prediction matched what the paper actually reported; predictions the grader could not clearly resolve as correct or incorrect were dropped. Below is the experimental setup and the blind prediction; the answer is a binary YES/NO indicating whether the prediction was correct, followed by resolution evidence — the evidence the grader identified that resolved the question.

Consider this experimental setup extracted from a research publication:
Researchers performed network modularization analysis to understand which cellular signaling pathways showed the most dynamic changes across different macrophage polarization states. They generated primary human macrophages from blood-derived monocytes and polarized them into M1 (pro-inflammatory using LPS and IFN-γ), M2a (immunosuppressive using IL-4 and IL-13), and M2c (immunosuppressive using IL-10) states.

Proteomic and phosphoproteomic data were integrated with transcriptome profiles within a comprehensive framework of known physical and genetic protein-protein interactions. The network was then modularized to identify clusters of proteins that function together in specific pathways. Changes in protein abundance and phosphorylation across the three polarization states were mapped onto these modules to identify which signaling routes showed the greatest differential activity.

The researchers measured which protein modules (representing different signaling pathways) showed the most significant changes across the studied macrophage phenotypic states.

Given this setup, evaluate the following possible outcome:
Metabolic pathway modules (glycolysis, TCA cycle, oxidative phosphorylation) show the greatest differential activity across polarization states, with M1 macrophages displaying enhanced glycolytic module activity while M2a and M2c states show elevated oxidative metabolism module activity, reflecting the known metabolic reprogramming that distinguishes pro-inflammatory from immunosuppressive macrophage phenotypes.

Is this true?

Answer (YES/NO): NO